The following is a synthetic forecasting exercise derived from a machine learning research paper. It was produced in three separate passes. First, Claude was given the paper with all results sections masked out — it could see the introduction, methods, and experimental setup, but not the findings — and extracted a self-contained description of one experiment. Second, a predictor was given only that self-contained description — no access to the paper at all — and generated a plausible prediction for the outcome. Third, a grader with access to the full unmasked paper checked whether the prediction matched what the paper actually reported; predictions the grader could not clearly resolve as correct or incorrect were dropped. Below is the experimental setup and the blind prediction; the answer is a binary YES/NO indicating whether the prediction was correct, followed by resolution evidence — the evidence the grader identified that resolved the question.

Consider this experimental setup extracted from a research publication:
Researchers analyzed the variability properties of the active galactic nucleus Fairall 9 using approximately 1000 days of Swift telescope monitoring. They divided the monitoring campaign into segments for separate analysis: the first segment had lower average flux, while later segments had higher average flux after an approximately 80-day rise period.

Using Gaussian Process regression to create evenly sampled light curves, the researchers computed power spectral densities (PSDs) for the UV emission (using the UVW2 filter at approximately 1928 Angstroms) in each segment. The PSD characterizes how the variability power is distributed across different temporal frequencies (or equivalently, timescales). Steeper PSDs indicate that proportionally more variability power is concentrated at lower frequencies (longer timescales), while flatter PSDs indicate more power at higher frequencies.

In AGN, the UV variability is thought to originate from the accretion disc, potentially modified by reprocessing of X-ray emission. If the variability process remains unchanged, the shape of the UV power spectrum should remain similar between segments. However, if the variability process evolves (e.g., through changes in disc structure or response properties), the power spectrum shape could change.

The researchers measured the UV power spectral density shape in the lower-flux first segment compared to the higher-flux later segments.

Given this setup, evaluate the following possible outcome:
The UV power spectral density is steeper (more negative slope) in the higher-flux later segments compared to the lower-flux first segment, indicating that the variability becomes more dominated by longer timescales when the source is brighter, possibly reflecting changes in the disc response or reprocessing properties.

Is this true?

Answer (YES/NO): NO